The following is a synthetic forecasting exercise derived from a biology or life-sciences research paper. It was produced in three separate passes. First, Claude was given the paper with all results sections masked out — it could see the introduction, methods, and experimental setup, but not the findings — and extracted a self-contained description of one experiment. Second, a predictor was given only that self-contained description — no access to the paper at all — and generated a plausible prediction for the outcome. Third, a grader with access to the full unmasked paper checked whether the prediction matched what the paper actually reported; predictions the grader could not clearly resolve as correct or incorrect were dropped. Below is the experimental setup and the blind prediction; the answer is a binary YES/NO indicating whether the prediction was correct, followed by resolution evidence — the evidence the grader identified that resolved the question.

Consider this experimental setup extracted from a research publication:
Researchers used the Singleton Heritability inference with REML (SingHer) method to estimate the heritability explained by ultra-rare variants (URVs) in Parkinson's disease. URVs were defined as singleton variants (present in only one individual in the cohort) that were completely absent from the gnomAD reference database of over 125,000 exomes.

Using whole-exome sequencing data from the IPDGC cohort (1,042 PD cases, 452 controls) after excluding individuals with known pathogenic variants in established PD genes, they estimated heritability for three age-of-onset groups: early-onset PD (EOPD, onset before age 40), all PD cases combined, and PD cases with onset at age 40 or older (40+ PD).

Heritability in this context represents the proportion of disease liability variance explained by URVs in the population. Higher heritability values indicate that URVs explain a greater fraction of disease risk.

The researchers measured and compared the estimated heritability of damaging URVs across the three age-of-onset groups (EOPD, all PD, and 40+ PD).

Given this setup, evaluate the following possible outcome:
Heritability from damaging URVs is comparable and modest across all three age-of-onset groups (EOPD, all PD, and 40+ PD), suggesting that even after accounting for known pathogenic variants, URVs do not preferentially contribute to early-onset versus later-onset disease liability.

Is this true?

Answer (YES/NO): NO